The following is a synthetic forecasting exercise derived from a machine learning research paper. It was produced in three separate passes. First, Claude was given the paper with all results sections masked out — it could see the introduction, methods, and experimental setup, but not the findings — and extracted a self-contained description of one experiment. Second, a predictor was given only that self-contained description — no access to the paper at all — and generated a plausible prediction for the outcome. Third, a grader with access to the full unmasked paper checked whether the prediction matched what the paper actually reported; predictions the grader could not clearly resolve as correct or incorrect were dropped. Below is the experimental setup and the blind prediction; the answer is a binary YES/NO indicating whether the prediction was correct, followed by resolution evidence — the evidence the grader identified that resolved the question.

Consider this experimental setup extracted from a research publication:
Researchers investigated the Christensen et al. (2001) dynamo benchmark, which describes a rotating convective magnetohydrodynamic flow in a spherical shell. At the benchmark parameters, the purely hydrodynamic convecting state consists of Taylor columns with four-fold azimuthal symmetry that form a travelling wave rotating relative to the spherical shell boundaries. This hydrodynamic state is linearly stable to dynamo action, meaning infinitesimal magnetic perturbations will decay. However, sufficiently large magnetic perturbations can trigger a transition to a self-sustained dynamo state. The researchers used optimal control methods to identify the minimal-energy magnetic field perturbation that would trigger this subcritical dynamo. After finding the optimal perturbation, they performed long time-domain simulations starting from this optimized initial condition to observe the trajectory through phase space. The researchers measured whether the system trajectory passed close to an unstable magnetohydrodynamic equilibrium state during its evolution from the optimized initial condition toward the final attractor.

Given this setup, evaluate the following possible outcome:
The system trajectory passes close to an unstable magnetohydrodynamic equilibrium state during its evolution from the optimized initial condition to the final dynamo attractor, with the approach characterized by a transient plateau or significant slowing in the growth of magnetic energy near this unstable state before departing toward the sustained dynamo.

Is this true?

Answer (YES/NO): YES